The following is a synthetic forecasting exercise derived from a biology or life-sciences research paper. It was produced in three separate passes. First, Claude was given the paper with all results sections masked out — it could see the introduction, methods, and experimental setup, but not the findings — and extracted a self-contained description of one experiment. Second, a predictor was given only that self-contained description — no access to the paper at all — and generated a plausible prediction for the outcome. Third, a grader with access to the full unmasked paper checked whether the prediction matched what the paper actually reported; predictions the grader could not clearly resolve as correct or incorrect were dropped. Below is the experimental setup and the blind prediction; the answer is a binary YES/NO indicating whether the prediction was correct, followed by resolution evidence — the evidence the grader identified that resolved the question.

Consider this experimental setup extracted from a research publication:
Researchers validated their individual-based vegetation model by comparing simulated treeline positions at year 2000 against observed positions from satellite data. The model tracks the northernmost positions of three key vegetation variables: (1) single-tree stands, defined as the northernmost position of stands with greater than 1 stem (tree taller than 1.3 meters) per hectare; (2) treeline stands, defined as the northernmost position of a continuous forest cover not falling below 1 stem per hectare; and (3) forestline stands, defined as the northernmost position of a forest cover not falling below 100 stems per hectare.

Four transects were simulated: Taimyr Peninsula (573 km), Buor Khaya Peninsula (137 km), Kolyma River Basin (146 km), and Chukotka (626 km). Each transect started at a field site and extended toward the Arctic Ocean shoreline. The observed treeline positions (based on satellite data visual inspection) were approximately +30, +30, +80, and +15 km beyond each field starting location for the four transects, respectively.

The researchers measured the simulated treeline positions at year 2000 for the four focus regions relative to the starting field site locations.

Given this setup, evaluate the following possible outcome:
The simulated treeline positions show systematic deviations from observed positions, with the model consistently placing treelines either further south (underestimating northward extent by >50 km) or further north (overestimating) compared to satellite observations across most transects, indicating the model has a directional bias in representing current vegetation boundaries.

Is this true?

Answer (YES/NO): YES